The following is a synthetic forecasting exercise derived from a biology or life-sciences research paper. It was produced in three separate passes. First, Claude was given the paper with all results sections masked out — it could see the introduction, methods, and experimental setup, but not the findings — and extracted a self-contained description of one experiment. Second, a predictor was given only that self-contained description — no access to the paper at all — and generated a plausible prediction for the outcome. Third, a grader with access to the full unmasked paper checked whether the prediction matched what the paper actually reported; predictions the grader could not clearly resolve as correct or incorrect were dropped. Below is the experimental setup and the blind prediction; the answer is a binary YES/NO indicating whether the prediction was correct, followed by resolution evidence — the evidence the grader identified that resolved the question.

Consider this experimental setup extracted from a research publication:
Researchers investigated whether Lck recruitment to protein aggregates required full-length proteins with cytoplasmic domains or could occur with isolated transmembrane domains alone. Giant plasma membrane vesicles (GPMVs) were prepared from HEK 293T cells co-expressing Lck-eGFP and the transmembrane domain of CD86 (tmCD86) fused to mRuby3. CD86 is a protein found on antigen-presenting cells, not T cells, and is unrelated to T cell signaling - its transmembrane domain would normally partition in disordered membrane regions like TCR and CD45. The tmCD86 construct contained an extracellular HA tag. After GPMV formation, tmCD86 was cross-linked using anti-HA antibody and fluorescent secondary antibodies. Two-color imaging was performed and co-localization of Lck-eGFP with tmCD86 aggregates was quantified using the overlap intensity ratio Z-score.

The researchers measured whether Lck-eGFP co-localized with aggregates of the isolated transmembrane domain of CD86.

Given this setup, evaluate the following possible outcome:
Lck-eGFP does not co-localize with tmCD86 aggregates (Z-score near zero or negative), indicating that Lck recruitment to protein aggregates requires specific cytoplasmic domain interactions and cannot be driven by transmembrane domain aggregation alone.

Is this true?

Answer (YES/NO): NO